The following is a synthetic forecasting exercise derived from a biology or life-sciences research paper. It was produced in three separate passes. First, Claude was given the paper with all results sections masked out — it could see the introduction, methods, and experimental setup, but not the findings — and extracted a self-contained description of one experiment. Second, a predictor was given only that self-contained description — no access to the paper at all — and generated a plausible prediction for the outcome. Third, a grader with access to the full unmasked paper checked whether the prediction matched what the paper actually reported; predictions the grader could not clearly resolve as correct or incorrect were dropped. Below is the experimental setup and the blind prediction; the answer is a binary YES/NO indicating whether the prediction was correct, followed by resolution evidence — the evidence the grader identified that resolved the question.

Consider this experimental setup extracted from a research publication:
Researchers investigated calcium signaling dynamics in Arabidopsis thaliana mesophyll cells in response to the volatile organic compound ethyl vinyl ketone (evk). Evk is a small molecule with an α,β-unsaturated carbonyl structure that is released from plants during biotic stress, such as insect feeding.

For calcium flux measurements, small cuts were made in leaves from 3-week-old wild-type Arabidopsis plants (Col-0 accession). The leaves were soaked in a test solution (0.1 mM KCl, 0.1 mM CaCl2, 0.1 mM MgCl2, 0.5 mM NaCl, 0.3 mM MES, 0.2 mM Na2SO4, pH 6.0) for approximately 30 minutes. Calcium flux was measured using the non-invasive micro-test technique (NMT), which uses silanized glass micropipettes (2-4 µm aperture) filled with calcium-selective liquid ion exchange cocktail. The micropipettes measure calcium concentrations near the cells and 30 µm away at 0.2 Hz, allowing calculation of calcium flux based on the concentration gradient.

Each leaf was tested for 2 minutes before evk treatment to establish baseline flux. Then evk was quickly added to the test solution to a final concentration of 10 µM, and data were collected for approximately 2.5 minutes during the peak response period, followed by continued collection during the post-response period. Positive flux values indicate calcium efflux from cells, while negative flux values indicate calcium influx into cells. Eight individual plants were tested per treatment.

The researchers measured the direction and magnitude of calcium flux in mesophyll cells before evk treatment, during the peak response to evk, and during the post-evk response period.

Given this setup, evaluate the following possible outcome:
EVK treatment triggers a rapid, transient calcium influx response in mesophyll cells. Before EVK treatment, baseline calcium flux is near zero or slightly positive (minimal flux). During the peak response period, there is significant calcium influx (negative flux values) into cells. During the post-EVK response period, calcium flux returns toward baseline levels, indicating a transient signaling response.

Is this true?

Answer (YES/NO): NO